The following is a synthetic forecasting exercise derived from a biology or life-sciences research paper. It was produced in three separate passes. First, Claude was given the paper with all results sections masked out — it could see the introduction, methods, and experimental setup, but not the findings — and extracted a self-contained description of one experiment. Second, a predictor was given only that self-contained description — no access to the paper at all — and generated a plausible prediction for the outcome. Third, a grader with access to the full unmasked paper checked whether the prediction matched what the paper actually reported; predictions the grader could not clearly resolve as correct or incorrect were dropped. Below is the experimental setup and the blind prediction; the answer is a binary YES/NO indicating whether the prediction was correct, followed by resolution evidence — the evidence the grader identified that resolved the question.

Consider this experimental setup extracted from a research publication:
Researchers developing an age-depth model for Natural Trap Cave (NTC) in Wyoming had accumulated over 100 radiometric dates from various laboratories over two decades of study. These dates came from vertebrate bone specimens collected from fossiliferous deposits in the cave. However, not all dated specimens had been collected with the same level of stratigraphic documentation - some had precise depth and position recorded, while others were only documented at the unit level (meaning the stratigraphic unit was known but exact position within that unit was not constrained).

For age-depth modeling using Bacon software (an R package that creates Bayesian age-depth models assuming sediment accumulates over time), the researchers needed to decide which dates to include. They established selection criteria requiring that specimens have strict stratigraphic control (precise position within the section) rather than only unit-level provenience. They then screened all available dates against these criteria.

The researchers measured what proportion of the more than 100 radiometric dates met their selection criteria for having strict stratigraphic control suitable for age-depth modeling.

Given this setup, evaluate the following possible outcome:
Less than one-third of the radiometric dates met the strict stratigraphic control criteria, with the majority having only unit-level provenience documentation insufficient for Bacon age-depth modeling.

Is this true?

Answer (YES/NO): YES